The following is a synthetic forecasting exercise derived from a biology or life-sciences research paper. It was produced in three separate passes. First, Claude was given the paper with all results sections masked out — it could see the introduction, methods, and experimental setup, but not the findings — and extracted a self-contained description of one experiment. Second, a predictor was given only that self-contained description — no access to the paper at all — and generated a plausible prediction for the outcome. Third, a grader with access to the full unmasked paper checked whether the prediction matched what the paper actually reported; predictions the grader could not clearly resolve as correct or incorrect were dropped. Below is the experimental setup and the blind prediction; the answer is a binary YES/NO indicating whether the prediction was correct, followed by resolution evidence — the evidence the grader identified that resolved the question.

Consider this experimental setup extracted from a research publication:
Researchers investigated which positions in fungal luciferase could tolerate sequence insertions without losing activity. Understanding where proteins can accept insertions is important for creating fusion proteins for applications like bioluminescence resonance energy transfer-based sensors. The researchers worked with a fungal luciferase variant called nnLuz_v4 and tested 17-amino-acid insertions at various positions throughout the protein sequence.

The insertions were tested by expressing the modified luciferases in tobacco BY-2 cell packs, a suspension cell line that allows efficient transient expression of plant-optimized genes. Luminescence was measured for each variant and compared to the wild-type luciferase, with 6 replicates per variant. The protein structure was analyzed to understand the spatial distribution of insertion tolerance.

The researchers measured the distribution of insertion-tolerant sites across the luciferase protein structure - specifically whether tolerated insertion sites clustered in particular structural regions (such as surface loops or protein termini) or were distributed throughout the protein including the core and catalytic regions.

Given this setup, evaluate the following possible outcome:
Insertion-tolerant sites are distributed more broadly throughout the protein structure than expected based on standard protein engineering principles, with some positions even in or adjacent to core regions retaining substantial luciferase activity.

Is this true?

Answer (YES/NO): YES